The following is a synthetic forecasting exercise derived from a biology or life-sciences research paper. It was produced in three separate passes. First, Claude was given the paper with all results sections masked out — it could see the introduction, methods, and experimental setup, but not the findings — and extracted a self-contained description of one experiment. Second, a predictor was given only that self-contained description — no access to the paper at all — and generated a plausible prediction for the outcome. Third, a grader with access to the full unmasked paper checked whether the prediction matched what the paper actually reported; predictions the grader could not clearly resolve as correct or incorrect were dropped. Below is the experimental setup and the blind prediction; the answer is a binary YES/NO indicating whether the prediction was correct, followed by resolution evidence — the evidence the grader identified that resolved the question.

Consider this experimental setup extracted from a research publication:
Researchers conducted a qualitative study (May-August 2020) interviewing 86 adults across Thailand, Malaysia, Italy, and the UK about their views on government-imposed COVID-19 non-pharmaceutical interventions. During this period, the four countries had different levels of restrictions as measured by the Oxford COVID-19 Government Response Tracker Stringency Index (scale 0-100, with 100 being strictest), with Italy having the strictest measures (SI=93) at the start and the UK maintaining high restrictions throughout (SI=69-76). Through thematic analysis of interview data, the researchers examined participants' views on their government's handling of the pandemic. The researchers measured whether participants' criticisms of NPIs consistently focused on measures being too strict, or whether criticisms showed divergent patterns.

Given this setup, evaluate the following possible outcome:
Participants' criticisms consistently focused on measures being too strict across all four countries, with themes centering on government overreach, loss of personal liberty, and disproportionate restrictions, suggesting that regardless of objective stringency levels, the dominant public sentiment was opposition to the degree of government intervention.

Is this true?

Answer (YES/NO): NO